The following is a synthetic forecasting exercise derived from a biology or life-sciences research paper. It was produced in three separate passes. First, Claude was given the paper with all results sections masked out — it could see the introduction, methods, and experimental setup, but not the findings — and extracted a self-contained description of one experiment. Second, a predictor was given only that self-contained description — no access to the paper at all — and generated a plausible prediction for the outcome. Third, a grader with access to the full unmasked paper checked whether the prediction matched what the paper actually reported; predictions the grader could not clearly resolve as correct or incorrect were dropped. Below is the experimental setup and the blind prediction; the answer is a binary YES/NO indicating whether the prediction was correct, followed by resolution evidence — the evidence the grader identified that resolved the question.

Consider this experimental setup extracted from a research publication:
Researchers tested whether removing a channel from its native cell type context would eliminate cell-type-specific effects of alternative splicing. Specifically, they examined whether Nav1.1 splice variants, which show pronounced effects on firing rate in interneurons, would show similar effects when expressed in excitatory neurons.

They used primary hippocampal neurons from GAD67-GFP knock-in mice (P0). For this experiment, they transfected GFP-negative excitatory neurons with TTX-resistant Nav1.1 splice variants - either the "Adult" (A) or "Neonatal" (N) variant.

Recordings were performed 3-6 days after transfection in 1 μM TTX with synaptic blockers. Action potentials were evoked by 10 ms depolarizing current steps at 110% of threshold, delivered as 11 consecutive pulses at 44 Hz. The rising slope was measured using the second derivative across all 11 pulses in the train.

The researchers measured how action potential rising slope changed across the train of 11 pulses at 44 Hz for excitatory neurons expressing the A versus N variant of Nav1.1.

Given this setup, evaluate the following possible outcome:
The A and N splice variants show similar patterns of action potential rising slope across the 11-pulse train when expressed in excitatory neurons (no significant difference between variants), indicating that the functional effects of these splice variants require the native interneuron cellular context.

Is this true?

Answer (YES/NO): YES